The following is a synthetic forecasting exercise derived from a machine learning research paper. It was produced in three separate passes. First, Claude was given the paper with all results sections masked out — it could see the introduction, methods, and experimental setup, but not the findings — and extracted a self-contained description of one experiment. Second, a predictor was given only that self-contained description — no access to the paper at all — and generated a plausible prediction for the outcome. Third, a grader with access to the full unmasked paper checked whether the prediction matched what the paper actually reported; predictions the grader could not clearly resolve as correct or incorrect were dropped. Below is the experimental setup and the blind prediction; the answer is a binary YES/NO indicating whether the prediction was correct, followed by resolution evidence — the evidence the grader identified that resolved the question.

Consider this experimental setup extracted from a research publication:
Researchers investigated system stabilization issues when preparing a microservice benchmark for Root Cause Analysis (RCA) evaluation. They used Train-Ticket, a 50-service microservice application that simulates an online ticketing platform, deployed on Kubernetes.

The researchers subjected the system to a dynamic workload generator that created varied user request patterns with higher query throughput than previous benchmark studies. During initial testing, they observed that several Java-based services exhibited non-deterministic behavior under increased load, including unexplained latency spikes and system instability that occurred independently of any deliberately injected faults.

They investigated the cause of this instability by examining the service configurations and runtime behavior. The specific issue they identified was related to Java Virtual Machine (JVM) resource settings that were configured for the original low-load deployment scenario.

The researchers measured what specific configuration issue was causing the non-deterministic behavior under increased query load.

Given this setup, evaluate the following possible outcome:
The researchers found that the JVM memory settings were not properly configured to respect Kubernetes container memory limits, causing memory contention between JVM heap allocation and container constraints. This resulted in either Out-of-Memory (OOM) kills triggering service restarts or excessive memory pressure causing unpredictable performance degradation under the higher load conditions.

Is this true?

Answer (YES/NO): NO